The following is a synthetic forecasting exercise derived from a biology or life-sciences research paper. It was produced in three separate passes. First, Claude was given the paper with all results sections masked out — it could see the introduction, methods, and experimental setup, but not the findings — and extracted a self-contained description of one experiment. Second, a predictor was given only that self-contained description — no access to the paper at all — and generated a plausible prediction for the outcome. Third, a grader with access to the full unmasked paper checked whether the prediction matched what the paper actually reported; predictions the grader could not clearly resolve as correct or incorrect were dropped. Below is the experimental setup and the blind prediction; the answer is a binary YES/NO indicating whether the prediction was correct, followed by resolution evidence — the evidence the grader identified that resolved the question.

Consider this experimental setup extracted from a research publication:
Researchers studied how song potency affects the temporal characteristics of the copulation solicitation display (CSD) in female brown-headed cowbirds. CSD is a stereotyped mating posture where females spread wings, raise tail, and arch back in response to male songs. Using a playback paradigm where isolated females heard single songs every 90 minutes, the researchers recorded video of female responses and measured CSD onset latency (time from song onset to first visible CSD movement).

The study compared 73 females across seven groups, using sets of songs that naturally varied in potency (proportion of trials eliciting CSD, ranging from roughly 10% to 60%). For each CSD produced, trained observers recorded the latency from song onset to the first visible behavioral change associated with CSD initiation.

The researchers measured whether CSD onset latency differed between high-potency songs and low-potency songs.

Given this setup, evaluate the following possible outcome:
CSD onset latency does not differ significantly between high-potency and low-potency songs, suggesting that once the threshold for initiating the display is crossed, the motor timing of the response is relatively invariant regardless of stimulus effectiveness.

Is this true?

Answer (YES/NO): NO